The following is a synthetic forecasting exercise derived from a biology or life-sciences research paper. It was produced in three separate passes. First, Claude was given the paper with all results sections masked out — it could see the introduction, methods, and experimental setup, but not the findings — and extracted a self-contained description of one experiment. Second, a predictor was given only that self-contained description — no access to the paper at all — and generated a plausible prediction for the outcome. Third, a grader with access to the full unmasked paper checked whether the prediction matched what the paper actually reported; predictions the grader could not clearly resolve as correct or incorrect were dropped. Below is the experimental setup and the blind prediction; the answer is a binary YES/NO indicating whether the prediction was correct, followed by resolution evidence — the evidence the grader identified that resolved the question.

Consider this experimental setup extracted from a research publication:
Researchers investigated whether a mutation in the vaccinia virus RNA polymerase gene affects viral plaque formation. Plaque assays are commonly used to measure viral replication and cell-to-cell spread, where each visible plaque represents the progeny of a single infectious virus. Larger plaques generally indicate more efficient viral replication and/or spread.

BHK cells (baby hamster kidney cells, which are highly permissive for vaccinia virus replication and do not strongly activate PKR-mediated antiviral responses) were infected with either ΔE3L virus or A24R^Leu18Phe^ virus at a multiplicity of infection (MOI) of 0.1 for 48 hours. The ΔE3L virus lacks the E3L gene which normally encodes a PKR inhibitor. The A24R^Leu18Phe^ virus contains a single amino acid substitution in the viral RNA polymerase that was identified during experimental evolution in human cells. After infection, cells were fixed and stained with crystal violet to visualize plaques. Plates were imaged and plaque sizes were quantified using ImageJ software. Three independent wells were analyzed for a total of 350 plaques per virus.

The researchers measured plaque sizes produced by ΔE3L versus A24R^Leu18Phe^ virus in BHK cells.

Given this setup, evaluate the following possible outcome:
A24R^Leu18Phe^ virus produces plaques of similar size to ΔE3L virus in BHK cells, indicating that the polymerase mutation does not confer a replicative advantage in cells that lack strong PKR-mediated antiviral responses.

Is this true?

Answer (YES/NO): NO